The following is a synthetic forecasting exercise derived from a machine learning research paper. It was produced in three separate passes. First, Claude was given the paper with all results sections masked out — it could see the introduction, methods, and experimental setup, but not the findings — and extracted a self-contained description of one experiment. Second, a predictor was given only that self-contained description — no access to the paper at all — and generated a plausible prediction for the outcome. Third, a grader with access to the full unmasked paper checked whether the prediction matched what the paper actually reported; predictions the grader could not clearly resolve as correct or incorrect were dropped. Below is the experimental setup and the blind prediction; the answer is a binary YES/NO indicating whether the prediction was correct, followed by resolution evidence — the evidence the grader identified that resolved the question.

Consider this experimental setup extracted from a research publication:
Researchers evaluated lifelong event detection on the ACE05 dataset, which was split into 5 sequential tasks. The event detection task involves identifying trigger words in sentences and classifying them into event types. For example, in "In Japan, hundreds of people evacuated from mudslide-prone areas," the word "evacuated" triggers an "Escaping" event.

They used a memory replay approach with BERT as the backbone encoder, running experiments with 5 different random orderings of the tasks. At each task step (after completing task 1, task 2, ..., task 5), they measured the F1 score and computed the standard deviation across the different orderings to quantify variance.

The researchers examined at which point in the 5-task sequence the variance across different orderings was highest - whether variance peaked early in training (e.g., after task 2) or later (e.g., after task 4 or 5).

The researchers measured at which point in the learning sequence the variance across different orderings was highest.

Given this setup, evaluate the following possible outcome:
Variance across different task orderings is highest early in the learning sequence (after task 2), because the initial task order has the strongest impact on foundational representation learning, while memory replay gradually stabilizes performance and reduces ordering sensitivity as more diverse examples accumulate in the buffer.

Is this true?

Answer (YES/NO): YES